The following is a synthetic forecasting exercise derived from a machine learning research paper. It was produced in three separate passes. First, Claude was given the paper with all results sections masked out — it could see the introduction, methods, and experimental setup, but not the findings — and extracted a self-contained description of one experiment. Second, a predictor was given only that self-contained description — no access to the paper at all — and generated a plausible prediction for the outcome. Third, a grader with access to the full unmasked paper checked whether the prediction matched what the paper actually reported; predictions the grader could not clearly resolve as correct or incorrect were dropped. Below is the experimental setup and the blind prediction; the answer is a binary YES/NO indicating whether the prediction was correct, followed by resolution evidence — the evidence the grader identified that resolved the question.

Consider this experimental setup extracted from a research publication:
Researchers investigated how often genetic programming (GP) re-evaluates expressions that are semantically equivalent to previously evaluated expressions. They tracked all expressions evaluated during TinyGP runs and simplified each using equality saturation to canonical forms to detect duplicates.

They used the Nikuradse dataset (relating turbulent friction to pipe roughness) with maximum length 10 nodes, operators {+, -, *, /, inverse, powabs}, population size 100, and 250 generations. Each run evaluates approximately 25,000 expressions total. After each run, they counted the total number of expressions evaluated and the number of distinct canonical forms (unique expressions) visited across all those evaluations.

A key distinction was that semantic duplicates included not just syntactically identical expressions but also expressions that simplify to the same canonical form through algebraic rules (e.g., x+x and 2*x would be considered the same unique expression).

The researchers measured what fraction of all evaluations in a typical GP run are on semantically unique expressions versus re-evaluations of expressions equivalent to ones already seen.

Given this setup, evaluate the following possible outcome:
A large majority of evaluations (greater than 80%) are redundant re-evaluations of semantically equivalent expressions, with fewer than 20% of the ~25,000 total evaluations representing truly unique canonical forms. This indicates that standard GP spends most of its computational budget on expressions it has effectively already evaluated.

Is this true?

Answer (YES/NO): YES